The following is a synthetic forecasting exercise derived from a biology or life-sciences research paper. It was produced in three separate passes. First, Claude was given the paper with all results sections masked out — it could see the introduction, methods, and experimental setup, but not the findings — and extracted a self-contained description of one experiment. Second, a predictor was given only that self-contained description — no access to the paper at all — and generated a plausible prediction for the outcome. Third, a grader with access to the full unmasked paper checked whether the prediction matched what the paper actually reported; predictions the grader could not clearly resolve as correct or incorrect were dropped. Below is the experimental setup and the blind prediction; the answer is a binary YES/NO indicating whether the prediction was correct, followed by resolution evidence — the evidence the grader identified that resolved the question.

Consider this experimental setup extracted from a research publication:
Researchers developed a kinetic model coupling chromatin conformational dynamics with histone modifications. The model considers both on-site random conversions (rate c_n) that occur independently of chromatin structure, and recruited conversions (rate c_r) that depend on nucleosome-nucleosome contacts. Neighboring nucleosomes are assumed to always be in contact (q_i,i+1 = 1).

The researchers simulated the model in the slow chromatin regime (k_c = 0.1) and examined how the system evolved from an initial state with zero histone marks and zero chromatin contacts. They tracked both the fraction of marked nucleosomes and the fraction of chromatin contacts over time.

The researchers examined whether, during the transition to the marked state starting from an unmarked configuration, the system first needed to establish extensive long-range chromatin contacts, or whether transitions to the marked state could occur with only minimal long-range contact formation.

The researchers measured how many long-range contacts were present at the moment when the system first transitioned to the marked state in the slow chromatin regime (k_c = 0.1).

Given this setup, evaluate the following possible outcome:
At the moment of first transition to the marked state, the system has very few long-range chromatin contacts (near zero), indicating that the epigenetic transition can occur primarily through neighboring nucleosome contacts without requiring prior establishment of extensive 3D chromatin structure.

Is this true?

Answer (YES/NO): YES